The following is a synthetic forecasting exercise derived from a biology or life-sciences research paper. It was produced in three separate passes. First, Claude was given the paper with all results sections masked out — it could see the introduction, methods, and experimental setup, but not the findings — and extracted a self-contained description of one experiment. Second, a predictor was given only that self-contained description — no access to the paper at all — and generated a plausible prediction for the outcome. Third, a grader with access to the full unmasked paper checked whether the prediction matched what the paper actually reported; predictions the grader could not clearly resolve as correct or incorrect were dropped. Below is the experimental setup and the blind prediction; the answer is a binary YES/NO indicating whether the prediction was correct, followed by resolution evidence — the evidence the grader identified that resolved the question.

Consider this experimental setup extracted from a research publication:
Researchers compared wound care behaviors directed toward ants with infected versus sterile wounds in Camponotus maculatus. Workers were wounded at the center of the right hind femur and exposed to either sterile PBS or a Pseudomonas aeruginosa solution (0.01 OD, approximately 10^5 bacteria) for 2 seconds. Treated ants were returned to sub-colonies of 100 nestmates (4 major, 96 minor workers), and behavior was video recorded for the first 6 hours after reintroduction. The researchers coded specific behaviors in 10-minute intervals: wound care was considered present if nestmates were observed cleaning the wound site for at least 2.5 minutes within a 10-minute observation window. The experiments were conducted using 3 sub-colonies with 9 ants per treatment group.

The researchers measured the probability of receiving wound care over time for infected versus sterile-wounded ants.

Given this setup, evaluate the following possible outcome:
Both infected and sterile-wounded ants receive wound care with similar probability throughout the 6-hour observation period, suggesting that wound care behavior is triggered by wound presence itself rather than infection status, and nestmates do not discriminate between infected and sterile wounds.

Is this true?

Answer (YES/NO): YES